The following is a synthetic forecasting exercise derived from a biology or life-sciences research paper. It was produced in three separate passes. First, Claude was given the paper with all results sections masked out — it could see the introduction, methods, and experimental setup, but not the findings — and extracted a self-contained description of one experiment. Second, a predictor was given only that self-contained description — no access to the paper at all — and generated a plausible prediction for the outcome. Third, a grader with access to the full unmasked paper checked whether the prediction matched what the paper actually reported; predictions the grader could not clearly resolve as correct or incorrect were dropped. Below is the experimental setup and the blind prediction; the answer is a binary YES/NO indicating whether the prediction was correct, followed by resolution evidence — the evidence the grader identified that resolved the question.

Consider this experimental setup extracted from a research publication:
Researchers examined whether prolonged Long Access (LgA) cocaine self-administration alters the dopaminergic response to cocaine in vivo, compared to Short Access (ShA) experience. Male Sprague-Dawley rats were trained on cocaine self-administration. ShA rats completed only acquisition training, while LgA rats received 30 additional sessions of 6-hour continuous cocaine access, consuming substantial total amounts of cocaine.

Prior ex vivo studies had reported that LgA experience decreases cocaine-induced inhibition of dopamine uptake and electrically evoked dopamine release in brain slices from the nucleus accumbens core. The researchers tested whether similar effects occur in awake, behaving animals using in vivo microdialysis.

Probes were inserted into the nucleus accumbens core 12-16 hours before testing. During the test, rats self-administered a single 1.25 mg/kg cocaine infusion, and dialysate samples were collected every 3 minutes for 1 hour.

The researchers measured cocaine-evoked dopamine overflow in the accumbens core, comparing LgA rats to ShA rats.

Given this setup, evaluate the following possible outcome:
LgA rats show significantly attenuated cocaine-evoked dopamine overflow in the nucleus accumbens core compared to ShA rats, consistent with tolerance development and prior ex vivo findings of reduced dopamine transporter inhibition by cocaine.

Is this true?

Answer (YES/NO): NO